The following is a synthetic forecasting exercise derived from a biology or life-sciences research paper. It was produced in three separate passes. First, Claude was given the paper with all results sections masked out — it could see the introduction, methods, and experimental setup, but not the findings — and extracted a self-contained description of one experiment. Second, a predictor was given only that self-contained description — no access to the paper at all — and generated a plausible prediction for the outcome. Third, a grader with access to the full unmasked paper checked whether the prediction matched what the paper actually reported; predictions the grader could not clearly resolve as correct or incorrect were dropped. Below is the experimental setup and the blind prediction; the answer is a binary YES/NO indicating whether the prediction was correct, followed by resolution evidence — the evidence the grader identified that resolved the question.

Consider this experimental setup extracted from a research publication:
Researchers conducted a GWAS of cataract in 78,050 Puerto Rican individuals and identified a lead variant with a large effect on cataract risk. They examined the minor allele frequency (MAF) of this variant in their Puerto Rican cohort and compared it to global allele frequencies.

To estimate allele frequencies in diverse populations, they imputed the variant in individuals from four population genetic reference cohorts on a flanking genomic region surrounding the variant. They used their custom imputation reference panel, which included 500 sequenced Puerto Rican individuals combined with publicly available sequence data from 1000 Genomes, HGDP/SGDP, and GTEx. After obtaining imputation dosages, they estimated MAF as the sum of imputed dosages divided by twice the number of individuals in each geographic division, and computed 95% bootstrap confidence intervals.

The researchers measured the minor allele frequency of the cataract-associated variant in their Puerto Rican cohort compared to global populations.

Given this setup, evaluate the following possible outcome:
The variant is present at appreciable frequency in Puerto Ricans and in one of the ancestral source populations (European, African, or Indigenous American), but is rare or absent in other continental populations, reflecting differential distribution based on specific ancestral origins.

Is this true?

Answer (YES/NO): YES